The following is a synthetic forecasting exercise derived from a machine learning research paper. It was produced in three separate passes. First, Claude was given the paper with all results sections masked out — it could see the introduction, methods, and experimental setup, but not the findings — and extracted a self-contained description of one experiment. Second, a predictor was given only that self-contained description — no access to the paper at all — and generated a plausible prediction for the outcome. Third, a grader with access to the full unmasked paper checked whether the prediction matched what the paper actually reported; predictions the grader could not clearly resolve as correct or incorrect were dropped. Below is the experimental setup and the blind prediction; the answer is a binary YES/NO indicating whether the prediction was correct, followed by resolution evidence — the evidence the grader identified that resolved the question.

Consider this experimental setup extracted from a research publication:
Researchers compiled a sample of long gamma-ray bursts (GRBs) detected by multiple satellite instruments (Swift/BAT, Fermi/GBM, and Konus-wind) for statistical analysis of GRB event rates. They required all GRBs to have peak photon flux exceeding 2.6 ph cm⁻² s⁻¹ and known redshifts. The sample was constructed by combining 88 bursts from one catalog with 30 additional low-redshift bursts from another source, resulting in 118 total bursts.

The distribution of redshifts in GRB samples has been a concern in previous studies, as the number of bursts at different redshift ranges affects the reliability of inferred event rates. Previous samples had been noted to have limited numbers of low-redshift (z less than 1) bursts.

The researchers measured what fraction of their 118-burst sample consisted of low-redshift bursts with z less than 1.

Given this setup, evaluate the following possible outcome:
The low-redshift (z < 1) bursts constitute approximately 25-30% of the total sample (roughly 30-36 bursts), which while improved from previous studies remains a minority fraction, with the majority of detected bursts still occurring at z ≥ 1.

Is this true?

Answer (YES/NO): NO